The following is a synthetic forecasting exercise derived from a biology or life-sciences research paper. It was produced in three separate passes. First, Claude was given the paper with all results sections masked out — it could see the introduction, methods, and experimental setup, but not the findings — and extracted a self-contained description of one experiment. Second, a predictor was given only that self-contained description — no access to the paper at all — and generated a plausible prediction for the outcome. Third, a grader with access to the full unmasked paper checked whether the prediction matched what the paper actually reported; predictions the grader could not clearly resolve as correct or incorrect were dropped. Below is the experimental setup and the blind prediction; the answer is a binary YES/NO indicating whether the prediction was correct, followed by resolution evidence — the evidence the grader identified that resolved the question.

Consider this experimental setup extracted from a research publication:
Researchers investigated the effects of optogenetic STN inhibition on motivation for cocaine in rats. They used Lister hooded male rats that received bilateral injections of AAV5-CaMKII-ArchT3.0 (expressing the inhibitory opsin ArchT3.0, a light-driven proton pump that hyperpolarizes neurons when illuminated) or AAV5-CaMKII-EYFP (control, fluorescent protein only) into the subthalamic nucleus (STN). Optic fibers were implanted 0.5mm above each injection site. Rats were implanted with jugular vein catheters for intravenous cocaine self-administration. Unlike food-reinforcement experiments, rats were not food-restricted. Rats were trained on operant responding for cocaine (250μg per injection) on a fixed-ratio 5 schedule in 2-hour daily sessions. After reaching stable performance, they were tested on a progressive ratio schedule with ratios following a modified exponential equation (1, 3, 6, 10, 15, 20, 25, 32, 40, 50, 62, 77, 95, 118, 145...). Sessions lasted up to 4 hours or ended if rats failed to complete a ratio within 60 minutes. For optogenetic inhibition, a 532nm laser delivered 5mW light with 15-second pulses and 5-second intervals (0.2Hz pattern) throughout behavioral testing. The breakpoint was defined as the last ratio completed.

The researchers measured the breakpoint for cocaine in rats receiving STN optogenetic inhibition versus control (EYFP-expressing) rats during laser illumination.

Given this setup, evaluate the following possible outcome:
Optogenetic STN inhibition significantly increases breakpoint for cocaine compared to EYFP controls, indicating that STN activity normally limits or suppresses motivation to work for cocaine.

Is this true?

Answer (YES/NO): NO